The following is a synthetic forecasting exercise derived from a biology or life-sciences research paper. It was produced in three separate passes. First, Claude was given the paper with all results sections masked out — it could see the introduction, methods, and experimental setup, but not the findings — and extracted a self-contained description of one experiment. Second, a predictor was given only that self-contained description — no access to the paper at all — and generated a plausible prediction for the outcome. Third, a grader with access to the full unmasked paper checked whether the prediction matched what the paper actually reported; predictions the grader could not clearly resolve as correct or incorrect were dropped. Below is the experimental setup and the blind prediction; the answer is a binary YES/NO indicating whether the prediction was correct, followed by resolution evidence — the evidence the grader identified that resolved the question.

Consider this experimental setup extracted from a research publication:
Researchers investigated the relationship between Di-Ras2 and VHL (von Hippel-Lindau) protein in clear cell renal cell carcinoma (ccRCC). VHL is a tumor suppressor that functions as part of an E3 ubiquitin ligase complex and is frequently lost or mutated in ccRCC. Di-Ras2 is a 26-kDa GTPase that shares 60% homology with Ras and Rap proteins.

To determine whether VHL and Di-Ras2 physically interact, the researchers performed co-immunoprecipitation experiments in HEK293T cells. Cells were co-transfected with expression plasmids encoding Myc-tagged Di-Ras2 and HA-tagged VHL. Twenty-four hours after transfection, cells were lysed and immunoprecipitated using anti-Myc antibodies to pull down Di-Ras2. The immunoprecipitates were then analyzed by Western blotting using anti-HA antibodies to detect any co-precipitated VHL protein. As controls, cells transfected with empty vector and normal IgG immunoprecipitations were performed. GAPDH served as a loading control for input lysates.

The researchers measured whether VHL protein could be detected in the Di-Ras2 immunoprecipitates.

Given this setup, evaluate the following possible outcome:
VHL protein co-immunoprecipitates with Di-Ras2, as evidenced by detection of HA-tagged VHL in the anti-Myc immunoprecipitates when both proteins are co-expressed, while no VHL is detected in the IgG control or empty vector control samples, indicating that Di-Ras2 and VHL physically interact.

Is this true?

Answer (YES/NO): YES